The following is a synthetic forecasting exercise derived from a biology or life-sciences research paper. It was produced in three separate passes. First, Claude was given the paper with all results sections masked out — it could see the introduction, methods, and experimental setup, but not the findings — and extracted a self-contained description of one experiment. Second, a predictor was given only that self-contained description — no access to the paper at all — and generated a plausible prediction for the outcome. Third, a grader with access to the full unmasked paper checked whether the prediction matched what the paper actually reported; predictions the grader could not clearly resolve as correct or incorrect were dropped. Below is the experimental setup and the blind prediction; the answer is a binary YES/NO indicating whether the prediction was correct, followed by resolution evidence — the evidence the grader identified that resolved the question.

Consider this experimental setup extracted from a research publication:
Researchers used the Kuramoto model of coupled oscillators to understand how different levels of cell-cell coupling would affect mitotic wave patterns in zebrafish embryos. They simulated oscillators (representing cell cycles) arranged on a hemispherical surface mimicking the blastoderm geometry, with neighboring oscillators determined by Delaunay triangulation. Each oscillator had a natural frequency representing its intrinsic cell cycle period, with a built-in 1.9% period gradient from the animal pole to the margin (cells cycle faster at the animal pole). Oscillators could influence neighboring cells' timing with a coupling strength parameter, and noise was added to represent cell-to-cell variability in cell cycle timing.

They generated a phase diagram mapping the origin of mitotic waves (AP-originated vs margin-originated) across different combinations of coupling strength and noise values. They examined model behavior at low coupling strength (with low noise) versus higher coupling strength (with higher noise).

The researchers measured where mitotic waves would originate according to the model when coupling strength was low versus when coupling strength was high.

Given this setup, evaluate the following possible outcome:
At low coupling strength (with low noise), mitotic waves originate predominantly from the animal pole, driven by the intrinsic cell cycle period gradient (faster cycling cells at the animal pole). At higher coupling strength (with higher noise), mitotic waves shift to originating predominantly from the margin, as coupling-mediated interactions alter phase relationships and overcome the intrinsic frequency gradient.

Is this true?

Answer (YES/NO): YES